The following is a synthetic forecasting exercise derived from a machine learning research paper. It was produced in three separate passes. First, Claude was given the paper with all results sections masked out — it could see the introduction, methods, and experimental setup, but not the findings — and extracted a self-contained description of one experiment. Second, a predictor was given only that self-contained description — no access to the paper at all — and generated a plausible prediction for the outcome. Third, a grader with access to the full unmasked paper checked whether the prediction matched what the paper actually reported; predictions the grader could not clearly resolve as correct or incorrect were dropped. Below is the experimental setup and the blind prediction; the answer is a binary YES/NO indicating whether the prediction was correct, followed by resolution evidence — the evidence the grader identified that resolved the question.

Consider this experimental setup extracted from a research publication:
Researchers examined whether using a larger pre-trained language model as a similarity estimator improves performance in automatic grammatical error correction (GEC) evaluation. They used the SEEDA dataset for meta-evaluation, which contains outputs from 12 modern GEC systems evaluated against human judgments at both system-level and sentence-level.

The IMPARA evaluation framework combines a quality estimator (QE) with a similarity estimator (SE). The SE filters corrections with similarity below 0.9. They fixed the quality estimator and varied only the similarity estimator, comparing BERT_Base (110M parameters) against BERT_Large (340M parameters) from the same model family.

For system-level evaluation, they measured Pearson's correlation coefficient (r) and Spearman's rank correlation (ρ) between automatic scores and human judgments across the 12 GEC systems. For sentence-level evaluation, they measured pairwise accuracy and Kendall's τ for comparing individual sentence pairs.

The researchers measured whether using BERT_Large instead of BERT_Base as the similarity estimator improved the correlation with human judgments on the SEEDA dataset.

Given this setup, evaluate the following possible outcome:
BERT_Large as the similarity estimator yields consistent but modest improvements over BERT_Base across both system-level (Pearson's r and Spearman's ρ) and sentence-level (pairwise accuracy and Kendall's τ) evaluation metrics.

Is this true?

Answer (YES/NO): NO